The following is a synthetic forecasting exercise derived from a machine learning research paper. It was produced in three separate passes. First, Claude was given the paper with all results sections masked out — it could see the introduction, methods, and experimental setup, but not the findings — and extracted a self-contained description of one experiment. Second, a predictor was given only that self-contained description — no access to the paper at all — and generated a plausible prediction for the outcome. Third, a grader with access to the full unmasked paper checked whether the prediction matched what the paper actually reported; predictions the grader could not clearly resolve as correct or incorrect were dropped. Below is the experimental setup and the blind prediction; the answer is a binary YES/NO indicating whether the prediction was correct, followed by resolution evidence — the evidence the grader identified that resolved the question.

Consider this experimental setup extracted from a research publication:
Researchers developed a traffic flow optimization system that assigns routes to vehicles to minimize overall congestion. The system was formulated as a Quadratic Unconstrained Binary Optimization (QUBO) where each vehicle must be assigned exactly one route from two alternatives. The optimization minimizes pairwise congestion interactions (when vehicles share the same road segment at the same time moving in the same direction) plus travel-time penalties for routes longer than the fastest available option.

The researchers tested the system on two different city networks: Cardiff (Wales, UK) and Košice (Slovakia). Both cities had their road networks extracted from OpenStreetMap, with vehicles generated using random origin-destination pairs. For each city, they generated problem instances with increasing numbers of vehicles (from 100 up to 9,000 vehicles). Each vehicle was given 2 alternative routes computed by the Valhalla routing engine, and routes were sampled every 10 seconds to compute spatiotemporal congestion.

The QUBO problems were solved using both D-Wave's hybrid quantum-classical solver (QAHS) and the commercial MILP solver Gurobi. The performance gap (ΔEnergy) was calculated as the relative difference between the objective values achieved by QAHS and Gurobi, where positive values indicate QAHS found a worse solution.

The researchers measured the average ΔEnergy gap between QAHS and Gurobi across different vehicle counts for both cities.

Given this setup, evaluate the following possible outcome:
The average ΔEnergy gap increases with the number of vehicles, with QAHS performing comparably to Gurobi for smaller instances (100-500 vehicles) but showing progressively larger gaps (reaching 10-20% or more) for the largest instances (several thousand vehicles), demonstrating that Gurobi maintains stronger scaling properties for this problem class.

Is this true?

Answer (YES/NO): NO